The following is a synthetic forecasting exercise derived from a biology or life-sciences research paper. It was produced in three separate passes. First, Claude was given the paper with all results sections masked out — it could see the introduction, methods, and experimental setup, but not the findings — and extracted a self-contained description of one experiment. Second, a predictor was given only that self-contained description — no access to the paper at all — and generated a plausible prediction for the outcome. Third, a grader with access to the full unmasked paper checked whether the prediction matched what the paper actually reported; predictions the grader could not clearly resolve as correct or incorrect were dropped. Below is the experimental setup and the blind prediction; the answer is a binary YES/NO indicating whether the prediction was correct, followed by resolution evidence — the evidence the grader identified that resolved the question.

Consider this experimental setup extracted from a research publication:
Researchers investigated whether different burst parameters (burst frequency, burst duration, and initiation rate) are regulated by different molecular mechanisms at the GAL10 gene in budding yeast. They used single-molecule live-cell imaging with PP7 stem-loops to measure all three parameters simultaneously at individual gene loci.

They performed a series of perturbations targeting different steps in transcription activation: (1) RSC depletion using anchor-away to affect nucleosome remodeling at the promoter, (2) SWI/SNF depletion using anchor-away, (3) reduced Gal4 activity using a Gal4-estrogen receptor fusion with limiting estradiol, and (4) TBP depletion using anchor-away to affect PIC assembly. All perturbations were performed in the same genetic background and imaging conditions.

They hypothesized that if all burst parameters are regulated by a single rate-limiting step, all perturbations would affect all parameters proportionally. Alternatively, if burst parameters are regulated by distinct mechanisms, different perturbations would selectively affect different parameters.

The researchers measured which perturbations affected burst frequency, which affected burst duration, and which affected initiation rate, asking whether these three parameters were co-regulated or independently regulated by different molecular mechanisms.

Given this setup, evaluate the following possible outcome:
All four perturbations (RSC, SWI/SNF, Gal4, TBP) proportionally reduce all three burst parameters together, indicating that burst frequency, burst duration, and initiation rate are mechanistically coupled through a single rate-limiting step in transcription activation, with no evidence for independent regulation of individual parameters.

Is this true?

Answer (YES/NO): NO